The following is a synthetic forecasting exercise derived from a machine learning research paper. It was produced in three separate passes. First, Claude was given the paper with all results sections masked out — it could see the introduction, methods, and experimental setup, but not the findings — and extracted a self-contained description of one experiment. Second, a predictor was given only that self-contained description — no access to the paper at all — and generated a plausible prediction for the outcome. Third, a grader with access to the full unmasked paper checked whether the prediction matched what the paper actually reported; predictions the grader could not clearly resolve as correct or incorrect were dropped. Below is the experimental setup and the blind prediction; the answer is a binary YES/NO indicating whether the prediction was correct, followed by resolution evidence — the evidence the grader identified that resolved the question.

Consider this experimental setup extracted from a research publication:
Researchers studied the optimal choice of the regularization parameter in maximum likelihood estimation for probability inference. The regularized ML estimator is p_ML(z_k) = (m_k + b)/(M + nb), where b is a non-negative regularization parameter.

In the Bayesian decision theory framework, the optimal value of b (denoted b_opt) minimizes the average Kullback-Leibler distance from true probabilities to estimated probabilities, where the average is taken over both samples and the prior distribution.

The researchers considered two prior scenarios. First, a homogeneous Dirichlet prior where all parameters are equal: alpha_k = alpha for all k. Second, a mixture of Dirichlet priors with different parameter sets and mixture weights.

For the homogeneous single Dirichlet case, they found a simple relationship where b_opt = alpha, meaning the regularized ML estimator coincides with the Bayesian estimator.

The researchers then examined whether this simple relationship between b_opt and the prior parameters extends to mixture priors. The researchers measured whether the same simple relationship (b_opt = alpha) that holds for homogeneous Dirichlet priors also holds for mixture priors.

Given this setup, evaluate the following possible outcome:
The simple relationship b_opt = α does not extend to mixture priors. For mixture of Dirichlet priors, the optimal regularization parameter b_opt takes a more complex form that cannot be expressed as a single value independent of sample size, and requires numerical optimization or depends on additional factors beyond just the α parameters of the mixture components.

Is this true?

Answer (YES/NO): YES